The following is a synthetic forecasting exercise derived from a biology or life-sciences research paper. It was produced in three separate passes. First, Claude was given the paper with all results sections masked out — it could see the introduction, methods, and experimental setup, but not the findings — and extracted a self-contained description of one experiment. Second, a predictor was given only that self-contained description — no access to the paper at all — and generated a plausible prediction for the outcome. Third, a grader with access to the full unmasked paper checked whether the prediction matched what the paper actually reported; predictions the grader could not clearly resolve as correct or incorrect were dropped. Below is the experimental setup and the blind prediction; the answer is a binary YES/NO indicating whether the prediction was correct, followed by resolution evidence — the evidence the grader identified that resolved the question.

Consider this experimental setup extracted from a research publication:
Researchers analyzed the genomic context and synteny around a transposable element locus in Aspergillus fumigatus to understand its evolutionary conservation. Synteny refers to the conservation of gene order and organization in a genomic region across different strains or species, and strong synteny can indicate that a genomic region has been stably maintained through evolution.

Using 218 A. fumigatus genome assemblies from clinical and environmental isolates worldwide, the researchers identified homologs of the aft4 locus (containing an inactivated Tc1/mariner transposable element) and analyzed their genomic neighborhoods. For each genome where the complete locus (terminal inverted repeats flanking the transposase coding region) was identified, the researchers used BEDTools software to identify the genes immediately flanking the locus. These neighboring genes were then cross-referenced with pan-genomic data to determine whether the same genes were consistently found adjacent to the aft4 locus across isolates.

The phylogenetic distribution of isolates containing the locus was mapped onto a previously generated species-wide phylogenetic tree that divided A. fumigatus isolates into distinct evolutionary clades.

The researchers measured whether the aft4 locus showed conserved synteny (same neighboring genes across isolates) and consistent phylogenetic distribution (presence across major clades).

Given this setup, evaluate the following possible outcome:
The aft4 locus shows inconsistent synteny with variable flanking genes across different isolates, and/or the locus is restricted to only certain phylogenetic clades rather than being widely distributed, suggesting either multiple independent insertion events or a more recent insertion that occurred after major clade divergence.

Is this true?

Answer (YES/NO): NO